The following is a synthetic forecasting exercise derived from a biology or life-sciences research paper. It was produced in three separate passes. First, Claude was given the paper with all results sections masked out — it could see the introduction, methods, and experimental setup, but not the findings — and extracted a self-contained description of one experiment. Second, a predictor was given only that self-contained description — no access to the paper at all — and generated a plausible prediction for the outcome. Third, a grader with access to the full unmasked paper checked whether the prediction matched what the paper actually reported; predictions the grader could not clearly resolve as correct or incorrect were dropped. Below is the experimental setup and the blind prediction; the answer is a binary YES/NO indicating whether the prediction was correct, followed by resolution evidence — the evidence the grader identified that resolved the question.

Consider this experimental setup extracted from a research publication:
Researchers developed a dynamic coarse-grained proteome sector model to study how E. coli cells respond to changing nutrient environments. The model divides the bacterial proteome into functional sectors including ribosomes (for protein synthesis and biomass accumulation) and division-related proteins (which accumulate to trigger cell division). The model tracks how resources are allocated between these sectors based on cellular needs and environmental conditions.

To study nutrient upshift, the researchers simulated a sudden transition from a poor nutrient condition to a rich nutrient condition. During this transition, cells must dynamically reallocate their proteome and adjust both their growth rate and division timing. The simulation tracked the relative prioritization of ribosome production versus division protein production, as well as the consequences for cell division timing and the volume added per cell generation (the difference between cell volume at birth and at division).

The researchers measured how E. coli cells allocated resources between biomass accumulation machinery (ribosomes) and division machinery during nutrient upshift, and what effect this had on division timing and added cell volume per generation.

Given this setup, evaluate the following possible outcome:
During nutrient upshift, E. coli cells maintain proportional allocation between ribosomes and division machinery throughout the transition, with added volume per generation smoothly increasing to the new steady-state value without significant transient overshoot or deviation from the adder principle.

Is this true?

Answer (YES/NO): NO